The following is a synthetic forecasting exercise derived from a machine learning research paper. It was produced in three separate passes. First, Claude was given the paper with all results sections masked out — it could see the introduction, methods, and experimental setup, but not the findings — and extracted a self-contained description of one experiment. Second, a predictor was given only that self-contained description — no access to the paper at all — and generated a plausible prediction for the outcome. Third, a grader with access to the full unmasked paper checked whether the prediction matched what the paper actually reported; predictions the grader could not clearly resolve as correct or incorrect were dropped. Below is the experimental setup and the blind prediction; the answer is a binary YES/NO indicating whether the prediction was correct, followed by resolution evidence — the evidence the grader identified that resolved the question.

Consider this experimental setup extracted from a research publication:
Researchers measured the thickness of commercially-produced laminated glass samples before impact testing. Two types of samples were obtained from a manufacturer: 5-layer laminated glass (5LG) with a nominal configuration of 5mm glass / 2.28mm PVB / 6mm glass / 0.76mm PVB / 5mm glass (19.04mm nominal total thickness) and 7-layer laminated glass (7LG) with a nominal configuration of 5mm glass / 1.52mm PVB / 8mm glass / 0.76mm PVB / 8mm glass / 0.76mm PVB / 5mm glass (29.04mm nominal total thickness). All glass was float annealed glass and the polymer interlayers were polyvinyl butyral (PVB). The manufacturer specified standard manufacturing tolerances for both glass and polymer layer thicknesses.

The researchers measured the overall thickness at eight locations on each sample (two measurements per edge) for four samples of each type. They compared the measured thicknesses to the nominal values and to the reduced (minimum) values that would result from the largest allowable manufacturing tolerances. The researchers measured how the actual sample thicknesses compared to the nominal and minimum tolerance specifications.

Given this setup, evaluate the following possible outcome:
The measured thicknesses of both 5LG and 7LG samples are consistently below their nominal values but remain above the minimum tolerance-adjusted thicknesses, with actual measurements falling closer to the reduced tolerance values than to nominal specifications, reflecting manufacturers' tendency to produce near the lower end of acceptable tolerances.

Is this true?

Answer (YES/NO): NO